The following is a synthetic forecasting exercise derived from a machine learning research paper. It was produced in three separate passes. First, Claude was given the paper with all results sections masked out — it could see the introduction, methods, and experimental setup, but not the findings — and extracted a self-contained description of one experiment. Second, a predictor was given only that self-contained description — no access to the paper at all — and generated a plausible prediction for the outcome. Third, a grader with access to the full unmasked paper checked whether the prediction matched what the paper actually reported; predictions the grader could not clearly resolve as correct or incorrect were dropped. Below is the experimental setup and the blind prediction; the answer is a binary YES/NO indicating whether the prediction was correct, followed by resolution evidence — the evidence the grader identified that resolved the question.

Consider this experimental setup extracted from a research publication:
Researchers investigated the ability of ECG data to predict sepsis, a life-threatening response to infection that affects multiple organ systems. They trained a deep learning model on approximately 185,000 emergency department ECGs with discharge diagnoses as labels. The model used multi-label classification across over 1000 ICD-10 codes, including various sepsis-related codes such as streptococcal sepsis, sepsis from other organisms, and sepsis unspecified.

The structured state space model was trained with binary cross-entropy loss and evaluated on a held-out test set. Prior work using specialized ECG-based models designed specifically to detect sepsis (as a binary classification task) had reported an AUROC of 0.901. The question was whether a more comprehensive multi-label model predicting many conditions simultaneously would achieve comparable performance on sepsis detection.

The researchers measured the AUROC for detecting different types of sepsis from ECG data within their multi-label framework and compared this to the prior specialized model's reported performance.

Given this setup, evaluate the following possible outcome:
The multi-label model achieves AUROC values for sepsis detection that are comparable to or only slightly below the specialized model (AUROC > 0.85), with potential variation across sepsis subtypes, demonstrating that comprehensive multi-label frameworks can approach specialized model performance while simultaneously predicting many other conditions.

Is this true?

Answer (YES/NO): YES